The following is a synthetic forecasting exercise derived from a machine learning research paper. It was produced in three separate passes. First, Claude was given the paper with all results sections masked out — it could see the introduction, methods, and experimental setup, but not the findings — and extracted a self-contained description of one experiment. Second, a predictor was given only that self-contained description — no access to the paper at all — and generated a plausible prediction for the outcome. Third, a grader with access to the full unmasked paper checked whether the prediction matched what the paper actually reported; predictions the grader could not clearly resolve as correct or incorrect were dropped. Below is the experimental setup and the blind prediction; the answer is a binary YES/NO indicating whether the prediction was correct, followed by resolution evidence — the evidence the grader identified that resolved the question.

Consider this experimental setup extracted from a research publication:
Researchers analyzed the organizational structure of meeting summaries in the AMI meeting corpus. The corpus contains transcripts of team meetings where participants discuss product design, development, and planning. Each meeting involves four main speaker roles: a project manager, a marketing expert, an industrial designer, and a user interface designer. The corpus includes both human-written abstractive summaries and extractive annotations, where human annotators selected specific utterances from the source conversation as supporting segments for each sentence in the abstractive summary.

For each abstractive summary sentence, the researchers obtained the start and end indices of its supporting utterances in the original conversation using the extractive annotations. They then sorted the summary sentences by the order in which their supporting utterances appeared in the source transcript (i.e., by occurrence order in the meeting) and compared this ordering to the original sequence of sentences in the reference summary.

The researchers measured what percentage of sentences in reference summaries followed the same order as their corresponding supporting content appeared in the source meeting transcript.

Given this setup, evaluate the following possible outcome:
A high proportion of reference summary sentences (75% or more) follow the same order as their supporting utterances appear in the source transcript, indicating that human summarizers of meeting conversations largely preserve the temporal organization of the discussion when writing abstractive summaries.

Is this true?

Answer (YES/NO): YES